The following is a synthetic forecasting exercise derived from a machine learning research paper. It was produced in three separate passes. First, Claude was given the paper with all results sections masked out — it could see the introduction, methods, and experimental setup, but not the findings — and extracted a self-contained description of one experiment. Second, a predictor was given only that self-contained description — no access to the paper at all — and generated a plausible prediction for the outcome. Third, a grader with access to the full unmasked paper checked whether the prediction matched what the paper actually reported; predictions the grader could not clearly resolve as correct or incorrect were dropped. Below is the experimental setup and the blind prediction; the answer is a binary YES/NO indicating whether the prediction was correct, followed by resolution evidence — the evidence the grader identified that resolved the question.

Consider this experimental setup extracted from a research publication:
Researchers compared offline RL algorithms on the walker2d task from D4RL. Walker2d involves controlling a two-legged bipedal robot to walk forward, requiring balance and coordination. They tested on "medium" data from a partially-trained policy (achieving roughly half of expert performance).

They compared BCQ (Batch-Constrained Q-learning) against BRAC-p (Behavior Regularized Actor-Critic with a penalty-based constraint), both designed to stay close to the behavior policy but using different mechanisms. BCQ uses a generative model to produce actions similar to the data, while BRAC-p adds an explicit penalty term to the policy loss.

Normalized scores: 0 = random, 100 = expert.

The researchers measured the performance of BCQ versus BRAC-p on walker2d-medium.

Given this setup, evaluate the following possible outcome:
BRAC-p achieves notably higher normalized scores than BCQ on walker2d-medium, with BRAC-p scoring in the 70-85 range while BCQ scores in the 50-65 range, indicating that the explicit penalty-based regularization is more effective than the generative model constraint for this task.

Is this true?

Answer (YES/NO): YES